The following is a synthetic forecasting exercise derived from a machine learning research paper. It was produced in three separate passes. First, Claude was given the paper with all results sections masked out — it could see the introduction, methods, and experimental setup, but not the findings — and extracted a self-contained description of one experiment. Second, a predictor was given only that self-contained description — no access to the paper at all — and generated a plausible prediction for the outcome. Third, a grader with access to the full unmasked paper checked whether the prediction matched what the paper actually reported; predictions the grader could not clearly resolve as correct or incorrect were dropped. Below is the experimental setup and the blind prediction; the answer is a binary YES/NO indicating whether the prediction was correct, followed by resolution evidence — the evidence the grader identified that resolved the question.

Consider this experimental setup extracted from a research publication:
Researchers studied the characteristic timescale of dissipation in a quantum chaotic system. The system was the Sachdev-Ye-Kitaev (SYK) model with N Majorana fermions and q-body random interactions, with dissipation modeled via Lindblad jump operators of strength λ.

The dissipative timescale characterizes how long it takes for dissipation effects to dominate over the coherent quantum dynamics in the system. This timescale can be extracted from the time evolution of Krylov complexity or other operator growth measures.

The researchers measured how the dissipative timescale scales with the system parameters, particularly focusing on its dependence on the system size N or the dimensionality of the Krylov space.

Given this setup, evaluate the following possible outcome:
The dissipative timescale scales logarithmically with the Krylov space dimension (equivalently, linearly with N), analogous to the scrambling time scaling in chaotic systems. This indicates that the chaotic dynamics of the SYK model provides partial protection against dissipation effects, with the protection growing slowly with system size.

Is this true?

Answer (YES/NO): NO